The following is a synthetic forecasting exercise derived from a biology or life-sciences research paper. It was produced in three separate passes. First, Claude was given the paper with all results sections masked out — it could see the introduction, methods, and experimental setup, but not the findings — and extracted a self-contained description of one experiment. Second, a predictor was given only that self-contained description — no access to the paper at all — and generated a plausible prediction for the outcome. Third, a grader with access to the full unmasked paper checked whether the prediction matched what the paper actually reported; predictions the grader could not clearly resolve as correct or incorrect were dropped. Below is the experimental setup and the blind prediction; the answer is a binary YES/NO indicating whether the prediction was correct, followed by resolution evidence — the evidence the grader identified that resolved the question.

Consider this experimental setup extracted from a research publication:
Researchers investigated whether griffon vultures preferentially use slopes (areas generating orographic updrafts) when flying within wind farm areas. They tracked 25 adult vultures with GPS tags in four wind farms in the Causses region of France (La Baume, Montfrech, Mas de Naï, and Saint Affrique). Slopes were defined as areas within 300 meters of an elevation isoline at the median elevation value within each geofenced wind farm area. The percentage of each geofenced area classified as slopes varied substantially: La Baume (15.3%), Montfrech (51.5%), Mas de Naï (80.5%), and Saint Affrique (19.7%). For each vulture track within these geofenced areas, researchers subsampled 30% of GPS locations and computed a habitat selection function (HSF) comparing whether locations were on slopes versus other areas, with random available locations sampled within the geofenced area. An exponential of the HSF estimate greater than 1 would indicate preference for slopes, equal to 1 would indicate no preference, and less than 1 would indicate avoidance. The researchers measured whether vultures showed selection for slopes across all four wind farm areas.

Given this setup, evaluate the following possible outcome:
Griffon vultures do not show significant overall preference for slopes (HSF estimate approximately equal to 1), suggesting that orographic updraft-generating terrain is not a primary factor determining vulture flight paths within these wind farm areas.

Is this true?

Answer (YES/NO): NO